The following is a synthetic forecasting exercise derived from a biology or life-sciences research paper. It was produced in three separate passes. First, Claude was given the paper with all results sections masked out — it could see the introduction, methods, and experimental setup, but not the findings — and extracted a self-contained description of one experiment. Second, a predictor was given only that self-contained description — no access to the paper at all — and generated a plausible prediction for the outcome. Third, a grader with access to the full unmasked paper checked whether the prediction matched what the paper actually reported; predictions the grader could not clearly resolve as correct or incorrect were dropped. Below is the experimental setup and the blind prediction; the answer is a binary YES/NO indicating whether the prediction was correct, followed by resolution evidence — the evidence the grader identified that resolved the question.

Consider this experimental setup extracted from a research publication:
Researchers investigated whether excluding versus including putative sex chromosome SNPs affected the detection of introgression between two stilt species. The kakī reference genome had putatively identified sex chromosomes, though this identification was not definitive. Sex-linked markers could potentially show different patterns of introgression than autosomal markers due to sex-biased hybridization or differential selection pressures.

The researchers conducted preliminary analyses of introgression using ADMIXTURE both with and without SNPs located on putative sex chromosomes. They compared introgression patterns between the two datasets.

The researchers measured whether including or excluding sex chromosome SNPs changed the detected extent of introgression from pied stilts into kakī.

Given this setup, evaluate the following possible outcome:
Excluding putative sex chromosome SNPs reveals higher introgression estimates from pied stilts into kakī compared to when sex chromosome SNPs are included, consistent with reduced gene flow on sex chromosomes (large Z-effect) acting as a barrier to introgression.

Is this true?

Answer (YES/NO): NO